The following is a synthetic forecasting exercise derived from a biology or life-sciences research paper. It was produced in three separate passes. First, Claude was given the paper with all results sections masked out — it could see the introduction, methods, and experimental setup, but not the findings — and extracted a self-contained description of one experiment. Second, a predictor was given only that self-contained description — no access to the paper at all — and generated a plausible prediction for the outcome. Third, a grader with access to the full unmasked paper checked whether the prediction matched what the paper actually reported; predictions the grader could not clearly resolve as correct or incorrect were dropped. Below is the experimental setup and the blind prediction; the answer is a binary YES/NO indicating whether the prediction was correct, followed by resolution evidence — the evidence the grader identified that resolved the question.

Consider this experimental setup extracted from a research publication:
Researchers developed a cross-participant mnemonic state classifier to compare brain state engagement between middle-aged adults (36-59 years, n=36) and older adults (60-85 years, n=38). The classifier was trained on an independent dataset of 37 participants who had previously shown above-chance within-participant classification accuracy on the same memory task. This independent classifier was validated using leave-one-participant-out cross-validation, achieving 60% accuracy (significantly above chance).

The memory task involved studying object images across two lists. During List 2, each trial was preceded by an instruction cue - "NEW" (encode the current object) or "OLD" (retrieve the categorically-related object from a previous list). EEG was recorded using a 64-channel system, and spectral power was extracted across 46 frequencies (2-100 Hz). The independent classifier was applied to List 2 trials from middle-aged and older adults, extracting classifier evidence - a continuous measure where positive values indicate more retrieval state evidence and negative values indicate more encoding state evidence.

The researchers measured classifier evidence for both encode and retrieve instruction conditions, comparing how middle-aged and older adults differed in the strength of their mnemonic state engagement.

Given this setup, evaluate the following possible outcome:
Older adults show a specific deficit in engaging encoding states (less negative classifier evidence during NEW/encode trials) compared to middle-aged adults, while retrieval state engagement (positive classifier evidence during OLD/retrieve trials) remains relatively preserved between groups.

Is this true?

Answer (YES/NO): NO